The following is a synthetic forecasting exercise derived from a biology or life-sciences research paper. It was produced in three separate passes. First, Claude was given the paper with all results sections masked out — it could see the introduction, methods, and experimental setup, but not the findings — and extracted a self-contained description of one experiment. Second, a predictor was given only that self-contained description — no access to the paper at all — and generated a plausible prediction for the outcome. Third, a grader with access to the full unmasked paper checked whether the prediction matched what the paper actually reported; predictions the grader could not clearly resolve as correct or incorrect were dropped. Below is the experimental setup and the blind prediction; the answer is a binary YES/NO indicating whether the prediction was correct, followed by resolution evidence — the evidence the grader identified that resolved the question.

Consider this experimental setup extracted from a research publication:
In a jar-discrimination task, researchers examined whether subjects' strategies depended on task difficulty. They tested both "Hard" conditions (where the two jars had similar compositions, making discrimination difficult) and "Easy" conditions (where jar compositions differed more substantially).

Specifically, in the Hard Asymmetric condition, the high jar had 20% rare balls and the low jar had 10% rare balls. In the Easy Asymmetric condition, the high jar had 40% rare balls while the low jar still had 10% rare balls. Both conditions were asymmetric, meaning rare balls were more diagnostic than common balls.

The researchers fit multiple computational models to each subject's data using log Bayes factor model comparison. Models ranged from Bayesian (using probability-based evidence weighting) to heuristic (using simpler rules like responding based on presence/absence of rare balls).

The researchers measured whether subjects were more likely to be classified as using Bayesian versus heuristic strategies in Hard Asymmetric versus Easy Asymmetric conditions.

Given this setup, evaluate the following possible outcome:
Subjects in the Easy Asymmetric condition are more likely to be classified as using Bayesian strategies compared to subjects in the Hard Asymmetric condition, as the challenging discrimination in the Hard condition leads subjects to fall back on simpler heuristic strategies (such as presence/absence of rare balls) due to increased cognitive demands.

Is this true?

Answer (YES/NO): YES